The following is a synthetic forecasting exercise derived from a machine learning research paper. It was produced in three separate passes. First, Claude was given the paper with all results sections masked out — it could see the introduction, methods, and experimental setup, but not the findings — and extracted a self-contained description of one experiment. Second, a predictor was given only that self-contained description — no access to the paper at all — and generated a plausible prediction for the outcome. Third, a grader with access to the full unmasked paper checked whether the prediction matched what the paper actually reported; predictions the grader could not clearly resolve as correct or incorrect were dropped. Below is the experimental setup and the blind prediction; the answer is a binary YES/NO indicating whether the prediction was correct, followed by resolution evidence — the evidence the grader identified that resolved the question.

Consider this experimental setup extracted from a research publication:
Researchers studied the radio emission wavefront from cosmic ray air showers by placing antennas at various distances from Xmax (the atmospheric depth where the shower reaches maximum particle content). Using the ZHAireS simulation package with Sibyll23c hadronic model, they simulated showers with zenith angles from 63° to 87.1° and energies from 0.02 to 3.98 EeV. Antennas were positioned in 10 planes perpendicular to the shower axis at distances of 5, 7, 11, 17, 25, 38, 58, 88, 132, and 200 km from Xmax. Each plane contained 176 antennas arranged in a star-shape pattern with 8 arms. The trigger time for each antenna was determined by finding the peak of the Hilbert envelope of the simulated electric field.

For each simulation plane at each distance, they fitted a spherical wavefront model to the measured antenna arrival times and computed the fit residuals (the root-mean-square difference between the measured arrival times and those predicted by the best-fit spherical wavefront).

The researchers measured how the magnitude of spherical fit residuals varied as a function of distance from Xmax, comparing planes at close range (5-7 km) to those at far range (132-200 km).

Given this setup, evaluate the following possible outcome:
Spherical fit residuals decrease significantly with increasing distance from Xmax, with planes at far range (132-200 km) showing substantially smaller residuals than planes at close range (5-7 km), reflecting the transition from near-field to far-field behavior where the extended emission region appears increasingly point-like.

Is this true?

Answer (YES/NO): YES